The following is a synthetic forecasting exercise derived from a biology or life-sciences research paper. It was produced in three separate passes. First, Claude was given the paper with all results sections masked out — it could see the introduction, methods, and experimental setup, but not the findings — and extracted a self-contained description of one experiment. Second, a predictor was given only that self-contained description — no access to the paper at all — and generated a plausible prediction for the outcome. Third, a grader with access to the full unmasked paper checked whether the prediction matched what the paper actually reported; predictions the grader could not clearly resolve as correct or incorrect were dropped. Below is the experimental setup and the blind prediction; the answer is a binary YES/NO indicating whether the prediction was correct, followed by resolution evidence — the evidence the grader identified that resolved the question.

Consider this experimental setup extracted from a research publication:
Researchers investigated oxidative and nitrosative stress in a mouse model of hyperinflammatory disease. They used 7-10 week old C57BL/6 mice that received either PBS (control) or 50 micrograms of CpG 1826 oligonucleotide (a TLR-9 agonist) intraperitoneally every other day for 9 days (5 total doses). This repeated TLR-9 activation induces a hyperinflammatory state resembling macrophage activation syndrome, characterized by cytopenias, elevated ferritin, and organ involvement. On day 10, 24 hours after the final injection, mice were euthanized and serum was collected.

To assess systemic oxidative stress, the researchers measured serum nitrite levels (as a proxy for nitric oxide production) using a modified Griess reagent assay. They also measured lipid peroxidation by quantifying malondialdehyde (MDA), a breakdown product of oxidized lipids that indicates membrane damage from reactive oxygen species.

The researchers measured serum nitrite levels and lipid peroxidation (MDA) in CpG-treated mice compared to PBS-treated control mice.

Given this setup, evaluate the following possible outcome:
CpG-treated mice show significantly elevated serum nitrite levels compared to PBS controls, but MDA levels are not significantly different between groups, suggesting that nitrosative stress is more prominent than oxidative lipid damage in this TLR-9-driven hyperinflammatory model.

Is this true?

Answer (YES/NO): NO